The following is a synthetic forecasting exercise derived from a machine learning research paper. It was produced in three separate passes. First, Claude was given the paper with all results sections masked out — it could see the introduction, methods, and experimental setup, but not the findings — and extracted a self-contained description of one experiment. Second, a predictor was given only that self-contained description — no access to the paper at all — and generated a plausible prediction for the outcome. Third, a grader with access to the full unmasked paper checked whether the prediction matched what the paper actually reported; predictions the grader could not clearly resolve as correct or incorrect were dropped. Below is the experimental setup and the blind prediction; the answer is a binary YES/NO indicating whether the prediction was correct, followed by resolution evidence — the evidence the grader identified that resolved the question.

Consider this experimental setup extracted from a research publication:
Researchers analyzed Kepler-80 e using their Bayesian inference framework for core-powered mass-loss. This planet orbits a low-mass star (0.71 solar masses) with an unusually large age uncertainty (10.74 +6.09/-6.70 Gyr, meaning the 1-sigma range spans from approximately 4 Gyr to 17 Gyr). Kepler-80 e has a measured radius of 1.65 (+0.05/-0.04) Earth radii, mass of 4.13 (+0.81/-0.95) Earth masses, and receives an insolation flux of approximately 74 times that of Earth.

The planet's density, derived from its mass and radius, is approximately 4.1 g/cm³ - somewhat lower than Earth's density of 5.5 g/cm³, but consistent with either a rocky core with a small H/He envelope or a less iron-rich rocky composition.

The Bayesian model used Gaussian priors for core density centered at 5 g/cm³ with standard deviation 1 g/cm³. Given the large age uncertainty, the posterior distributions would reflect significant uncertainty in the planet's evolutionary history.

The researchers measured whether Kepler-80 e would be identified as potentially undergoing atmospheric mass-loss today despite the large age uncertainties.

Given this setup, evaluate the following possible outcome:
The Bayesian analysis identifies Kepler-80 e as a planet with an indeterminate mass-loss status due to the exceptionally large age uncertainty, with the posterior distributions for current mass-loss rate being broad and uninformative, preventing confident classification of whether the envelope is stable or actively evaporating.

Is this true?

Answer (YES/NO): NO